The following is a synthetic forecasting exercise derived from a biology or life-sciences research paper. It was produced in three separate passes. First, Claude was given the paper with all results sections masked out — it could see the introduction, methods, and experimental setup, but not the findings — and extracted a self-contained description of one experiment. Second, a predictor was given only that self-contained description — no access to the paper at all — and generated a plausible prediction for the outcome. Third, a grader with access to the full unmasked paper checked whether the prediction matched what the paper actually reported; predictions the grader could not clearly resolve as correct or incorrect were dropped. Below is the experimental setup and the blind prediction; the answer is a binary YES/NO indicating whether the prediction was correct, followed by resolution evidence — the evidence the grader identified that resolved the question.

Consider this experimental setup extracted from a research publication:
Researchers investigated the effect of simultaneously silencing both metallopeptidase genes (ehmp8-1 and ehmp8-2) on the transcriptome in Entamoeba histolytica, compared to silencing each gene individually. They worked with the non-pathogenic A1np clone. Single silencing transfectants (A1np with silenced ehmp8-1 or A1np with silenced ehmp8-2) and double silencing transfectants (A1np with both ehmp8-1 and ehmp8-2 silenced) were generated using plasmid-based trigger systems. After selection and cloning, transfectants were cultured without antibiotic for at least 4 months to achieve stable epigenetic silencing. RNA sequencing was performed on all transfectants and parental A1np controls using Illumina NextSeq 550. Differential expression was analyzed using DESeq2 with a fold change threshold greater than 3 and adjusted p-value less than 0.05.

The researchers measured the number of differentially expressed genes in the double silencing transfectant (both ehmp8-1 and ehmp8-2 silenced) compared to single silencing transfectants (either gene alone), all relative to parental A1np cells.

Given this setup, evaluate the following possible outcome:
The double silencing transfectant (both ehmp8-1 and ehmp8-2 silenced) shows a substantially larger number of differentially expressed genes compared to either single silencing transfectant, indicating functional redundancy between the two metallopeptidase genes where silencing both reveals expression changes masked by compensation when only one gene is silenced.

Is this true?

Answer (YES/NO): NO